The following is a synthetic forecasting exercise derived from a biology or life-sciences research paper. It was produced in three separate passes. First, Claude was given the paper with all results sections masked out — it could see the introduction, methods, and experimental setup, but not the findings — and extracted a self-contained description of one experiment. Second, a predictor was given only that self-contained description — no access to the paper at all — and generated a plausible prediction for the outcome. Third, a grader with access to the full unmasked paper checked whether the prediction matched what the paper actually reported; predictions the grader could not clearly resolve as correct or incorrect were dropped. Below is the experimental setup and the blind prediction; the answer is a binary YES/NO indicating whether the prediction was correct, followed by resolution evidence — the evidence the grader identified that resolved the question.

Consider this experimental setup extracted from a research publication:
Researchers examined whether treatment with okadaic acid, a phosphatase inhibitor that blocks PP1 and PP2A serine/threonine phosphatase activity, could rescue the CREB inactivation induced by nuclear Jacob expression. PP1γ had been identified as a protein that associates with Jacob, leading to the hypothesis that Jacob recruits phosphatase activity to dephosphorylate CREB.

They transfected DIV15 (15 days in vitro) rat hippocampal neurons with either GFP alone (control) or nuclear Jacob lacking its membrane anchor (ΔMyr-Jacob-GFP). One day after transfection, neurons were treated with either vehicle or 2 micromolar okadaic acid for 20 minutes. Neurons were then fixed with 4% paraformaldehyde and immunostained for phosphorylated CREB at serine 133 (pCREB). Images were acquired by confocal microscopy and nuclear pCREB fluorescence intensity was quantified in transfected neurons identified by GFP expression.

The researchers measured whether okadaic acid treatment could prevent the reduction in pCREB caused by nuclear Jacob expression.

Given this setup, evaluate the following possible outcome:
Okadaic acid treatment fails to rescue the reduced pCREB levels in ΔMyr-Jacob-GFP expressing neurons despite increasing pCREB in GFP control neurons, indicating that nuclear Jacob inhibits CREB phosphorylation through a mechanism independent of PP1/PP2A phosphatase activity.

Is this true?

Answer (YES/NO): NO